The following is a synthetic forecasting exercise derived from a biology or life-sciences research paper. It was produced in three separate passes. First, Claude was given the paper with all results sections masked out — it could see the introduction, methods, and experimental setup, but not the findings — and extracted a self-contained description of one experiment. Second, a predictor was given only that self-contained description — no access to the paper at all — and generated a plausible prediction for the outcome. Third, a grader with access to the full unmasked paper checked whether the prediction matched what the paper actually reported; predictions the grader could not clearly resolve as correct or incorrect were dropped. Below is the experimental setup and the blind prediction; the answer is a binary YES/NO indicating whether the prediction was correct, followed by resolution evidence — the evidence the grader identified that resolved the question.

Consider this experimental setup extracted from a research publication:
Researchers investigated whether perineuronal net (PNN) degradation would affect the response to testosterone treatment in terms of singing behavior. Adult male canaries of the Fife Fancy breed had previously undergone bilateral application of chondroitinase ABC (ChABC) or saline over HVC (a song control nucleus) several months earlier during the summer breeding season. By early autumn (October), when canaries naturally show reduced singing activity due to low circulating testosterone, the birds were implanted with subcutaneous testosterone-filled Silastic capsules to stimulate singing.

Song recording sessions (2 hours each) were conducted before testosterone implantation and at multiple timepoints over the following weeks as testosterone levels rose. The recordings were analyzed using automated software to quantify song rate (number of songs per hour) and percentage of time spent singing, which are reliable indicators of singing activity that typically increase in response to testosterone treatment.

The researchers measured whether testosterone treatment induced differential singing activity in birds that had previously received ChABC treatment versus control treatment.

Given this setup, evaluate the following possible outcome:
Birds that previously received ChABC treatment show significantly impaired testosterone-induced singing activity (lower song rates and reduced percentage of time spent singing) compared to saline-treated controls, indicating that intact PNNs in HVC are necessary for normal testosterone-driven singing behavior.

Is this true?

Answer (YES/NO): NO